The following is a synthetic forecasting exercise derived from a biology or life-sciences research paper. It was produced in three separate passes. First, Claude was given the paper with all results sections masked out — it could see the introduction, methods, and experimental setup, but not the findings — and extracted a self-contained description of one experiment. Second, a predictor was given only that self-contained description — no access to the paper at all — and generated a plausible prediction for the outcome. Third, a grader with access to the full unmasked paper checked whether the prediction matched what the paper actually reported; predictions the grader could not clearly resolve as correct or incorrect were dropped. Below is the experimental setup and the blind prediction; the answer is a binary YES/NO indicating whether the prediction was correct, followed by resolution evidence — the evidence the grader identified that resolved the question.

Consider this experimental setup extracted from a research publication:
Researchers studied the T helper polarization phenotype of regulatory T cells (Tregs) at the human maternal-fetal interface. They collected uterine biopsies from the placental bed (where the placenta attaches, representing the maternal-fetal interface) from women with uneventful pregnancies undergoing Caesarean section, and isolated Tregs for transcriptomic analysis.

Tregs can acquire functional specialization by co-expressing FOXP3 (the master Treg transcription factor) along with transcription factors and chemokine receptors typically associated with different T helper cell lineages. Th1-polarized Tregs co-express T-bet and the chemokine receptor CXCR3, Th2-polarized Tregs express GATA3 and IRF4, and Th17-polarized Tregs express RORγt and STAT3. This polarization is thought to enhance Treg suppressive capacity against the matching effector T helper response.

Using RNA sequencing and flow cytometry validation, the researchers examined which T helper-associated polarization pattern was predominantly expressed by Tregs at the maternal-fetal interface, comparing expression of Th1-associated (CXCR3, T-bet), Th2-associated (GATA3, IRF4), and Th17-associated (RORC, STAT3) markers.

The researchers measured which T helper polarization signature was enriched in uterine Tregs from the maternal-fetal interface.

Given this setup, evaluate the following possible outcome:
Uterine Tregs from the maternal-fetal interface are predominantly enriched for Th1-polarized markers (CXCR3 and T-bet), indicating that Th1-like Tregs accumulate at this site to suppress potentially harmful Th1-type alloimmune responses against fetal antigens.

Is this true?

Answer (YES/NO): YES